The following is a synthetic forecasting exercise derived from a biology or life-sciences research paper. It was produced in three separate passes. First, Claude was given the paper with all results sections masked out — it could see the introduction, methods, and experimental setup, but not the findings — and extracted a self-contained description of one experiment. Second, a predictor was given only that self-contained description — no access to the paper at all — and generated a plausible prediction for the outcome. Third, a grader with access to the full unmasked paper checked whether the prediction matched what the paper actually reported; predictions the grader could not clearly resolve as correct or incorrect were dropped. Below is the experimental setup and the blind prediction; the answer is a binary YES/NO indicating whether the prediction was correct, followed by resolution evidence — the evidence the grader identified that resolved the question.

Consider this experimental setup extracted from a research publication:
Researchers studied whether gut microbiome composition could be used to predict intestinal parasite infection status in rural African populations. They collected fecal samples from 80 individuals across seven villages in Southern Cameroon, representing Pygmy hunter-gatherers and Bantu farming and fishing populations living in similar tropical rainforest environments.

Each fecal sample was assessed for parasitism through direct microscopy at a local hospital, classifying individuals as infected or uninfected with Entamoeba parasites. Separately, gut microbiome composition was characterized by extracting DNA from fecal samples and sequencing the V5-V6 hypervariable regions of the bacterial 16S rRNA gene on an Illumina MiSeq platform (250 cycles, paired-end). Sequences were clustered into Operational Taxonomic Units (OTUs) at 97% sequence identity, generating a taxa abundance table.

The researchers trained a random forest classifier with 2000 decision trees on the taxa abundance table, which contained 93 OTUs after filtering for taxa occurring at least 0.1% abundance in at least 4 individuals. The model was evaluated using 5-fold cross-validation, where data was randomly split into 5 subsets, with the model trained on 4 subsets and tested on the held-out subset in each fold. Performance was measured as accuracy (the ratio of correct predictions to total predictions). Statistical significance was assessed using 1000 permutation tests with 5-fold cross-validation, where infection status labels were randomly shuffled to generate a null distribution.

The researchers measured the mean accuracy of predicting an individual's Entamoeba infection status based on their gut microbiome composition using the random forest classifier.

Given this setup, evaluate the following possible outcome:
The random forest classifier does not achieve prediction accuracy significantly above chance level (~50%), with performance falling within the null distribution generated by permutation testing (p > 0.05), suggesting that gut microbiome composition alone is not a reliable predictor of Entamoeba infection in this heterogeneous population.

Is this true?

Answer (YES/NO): NO